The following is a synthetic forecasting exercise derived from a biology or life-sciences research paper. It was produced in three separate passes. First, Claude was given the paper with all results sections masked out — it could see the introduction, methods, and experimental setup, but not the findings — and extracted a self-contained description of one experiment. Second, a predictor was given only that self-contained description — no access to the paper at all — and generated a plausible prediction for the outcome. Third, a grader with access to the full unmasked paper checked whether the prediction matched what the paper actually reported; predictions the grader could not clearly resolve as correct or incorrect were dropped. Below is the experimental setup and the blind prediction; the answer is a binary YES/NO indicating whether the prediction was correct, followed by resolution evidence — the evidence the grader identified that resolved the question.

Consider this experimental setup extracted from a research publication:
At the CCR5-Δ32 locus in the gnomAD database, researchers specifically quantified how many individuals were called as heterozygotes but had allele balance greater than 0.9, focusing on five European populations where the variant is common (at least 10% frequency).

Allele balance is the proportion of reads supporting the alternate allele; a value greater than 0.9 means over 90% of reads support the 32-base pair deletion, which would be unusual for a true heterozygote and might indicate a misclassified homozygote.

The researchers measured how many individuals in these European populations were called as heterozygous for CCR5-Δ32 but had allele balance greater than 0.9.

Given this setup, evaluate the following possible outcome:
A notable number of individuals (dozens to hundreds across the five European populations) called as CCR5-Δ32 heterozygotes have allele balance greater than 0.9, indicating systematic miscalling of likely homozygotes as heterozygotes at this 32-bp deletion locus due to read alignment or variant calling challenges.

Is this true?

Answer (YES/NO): YES